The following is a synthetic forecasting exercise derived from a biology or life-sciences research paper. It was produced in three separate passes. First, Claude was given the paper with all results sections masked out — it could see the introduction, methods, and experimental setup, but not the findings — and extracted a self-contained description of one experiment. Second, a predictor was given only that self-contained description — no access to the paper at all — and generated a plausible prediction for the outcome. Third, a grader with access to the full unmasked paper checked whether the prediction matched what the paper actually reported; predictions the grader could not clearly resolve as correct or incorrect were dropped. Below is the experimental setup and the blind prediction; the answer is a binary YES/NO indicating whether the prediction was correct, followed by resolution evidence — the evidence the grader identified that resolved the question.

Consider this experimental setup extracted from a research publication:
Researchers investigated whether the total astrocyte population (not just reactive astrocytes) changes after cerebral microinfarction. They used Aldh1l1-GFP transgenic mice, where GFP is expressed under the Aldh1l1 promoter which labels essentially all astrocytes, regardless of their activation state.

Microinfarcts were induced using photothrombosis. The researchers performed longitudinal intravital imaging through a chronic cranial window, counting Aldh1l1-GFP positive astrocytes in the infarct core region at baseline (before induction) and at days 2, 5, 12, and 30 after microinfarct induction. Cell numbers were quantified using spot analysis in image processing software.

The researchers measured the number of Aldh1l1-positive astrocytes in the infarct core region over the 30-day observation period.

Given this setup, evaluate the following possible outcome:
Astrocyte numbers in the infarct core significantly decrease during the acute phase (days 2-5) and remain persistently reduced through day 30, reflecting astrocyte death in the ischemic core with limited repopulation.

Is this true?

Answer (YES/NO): YES